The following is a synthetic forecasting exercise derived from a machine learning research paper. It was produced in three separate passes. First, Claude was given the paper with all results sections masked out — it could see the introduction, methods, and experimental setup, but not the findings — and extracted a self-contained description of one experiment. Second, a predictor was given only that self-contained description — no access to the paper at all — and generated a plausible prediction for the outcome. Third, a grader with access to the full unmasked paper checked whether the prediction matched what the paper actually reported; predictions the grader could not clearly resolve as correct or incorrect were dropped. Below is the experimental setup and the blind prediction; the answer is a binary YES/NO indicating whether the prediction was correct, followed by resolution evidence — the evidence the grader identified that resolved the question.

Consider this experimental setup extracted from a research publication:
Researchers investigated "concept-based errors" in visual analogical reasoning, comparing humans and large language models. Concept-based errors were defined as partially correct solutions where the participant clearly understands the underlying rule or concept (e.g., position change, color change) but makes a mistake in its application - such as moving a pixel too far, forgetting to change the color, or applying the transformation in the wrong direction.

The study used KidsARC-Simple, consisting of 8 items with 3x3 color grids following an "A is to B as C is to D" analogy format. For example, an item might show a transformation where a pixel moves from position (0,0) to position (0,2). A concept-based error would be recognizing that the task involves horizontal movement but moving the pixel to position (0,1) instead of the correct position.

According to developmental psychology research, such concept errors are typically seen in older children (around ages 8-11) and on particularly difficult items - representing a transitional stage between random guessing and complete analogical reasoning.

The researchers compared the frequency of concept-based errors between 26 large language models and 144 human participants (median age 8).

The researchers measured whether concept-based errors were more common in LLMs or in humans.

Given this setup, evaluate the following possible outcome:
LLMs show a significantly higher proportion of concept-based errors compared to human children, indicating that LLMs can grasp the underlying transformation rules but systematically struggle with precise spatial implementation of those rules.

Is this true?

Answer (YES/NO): NO